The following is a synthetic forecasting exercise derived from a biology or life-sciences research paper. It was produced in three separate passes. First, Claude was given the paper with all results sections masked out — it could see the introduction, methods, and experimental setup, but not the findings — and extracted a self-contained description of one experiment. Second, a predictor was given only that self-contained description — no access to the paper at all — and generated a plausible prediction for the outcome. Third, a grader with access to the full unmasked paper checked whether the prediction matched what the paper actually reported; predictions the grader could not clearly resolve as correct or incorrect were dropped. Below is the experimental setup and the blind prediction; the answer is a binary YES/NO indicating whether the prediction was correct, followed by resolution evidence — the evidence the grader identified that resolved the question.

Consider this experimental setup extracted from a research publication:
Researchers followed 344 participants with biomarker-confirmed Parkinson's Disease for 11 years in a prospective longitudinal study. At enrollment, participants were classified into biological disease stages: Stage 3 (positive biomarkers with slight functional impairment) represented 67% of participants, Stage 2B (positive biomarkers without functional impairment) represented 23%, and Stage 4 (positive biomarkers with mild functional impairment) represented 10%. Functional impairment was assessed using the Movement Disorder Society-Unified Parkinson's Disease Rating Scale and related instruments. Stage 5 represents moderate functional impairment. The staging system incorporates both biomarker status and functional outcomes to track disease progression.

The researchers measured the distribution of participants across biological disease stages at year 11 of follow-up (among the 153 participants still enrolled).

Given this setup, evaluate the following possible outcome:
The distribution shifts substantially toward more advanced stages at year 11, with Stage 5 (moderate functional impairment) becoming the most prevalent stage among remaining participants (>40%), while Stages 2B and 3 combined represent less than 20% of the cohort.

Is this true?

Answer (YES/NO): NO